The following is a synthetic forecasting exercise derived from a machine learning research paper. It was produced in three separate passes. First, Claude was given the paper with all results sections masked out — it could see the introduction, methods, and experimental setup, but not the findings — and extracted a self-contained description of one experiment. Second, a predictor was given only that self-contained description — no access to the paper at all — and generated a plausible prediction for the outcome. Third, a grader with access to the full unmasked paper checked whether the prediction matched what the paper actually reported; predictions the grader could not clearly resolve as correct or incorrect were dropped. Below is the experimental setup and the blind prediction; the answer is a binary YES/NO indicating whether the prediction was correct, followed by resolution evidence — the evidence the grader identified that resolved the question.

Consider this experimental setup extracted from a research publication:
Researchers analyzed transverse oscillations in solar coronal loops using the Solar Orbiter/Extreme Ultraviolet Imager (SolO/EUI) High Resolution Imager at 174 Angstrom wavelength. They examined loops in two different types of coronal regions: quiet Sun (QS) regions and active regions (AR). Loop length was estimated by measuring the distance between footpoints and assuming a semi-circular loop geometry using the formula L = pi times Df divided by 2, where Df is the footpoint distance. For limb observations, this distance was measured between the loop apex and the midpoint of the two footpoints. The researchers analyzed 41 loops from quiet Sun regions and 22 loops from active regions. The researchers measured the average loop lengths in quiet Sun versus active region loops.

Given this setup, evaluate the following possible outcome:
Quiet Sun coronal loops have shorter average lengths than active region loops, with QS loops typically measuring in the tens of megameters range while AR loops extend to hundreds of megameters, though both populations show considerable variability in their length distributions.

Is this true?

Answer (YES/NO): NO